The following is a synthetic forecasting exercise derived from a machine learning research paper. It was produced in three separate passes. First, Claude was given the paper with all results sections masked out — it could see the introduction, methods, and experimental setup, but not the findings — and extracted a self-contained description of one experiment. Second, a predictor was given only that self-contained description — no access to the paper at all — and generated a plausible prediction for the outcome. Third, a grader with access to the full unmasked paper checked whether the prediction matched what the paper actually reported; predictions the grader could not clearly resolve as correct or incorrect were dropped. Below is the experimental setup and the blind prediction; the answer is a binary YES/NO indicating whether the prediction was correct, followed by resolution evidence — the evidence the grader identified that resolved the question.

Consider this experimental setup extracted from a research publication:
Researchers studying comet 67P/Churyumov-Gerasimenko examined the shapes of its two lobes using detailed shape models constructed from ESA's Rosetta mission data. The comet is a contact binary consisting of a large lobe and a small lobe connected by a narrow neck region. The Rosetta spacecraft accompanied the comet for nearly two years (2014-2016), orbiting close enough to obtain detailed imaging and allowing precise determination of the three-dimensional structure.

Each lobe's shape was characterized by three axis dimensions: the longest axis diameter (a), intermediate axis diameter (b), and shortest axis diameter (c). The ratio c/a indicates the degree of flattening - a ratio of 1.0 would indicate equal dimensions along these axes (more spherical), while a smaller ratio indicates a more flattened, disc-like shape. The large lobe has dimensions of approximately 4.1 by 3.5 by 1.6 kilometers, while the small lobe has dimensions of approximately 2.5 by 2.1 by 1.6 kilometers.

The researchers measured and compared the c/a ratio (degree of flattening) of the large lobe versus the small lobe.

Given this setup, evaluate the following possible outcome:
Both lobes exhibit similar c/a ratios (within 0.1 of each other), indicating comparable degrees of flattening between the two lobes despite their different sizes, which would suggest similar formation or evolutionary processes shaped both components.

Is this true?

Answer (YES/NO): NO